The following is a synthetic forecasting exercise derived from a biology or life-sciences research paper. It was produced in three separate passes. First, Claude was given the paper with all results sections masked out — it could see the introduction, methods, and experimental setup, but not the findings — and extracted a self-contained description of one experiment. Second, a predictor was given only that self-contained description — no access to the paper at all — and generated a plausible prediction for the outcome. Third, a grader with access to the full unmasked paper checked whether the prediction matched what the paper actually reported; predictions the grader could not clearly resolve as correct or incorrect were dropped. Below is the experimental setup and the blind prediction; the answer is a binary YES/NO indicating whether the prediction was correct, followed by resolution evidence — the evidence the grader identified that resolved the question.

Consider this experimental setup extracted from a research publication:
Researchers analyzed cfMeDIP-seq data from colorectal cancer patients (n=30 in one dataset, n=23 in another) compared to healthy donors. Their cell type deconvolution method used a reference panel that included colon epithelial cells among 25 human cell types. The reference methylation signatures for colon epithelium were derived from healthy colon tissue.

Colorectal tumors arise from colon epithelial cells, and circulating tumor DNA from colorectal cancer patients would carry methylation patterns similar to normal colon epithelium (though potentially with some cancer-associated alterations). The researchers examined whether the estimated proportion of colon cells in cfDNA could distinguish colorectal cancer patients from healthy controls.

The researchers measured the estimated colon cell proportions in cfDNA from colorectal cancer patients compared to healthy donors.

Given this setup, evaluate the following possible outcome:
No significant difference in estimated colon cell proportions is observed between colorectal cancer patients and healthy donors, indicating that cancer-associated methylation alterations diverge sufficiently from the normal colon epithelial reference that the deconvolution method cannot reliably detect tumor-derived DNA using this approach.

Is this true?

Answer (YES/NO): NO